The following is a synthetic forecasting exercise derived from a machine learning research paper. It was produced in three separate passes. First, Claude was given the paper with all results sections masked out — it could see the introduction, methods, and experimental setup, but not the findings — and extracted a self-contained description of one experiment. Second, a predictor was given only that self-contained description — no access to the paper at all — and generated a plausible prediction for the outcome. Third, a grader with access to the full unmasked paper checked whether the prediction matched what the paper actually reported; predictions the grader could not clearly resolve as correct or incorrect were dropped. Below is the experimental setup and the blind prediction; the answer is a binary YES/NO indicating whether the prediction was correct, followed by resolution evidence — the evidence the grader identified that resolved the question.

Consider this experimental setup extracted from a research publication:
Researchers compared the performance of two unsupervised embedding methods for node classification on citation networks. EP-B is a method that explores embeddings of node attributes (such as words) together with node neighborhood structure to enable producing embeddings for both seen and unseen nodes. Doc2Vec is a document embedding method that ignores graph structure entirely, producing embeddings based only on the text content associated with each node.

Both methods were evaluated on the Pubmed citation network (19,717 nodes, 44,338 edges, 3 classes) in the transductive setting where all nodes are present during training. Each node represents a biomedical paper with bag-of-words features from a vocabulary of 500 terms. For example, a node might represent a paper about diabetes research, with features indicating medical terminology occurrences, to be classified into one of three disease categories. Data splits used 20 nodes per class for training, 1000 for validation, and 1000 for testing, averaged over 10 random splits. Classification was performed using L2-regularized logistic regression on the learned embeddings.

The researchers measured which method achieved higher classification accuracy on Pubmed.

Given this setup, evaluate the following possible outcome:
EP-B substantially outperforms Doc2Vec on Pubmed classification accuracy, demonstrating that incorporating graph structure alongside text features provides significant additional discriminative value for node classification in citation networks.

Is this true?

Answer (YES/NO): NO